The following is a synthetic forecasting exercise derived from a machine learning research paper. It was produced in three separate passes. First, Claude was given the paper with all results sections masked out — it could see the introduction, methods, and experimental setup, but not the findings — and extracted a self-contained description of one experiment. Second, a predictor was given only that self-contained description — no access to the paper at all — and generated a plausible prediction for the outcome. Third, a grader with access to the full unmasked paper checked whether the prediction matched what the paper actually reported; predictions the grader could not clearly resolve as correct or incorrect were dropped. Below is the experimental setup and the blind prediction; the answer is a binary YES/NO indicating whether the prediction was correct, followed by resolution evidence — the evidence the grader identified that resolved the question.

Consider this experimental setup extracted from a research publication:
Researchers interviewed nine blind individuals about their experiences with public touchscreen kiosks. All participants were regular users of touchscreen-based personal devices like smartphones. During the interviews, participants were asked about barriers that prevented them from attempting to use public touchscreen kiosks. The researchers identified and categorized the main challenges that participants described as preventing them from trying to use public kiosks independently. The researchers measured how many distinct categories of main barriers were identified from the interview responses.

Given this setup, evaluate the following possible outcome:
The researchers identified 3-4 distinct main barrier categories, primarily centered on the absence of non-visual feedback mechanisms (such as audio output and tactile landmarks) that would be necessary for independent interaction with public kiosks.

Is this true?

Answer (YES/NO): NO